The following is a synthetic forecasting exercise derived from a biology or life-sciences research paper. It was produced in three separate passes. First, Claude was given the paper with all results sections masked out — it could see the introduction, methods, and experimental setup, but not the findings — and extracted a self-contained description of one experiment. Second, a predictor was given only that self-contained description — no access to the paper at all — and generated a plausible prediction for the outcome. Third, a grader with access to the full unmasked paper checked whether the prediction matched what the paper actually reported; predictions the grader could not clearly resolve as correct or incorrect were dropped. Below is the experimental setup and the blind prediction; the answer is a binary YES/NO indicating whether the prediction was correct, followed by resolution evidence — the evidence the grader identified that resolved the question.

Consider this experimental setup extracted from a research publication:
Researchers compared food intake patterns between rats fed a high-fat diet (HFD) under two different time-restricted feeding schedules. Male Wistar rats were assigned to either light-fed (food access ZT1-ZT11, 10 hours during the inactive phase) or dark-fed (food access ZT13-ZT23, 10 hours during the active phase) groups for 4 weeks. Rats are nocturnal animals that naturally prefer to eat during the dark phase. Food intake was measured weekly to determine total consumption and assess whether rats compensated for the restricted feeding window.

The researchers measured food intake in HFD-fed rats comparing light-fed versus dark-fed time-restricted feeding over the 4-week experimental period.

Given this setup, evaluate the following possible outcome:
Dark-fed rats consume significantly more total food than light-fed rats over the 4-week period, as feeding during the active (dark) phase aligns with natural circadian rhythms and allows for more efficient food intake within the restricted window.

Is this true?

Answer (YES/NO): NO